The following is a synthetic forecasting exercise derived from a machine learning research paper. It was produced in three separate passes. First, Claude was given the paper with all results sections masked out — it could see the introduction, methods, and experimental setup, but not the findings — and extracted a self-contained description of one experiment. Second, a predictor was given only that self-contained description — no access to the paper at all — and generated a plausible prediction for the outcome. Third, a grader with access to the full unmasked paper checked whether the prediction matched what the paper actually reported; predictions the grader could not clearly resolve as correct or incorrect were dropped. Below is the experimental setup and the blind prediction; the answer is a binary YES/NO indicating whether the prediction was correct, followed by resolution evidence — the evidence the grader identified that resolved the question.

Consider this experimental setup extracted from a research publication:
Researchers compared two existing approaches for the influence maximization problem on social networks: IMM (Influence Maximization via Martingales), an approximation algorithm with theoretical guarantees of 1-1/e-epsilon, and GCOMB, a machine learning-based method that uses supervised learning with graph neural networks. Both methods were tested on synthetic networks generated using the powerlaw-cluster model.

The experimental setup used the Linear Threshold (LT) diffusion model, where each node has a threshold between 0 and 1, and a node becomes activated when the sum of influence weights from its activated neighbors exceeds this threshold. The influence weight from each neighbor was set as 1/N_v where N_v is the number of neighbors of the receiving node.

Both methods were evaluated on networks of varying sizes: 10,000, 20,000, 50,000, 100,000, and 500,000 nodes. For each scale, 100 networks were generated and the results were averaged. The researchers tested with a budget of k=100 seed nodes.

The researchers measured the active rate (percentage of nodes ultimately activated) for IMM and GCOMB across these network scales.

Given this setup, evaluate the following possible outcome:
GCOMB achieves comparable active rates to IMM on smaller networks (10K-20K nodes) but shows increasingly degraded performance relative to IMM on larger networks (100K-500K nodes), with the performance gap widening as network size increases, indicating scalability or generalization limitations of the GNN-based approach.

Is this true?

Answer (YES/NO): NO